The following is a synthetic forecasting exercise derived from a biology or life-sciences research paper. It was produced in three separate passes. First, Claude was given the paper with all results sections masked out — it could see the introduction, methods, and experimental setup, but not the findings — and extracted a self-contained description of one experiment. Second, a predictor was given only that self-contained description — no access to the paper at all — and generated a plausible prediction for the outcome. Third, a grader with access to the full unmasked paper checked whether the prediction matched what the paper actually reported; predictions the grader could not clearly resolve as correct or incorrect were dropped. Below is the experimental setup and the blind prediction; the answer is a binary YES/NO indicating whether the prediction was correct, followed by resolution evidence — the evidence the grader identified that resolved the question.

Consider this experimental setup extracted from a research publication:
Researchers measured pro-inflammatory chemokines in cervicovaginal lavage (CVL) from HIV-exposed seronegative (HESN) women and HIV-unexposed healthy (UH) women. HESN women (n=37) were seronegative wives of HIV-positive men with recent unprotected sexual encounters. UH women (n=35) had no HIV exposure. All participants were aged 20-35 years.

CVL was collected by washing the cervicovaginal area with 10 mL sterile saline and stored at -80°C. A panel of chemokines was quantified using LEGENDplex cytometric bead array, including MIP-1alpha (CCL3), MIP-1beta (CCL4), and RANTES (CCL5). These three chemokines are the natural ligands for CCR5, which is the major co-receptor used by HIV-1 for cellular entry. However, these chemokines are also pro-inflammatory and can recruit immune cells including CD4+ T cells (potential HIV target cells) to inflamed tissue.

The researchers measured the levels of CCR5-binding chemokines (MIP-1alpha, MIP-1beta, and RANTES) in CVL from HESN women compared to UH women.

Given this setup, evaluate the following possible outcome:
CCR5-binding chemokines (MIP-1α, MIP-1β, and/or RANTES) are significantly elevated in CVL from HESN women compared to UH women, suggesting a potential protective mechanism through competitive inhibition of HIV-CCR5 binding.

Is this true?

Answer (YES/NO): NO